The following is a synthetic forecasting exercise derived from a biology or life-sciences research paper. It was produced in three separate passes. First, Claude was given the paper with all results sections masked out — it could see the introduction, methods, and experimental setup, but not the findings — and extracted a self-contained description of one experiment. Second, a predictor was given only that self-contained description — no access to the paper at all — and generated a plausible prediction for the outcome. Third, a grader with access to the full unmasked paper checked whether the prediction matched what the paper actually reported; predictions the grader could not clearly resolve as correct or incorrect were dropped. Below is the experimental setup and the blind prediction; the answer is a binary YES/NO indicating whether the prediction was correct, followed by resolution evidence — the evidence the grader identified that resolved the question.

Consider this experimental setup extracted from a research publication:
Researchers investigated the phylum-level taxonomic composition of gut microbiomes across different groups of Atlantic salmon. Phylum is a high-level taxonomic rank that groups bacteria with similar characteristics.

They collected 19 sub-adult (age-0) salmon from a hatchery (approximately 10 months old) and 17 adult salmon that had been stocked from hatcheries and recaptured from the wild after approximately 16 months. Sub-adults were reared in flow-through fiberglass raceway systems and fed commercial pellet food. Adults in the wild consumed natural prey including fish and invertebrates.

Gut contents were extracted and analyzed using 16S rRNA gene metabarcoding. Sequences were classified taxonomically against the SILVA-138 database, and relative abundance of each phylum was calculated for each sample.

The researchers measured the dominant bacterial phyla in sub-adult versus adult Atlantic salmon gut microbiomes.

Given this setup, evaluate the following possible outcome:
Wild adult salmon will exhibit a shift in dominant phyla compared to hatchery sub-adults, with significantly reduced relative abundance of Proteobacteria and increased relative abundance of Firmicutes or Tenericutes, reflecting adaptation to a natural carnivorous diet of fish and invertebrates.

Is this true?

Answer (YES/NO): NO